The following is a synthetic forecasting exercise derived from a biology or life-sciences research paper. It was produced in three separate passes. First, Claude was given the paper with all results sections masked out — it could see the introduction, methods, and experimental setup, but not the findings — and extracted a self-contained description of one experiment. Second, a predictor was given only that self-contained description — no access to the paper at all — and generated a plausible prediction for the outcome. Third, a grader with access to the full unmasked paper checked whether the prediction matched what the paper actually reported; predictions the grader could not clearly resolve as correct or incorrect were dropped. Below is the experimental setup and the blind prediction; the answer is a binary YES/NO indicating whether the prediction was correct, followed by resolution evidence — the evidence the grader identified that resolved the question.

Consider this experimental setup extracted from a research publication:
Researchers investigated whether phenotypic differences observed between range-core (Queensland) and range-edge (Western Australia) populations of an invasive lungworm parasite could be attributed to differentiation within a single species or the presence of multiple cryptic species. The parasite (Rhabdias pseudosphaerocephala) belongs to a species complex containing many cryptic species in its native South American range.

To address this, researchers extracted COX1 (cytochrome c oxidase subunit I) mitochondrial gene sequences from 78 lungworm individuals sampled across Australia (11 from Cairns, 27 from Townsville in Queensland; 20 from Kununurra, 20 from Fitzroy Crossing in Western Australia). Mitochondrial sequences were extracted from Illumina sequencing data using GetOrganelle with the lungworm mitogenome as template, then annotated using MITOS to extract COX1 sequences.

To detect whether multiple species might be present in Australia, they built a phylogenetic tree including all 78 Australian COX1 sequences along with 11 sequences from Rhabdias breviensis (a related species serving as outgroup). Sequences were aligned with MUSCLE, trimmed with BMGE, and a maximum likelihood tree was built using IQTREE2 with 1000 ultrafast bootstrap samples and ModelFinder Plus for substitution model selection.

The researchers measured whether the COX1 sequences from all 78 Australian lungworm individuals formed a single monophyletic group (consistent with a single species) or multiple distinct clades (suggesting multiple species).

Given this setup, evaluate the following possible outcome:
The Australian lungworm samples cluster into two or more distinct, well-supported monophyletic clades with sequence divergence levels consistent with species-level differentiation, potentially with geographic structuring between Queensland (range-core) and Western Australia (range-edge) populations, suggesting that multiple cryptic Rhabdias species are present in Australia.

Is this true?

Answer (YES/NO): NO